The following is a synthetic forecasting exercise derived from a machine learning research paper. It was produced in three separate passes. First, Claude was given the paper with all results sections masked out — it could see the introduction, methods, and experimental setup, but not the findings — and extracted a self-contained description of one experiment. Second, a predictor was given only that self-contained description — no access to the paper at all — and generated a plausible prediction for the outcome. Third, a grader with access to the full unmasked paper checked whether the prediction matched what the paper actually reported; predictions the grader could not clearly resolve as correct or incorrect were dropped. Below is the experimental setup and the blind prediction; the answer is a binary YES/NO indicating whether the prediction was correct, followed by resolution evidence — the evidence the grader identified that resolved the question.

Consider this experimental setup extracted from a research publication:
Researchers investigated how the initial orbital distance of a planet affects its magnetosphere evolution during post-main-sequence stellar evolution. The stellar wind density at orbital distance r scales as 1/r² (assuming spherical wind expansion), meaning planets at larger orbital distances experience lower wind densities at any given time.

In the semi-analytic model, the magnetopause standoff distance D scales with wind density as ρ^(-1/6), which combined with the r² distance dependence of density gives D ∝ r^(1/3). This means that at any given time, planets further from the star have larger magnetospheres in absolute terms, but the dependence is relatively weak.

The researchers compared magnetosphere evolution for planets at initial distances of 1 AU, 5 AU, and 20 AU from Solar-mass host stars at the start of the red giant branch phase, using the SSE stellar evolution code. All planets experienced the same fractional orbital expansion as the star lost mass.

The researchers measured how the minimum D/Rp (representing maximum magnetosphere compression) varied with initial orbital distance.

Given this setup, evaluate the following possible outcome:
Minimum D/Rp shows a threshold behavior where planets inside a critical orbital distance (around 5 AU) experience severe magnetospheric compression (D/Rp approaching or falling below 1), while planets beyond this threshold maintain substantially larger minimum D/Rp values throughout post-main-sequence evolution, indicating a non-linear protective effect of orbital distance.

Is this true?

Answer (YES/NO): NO